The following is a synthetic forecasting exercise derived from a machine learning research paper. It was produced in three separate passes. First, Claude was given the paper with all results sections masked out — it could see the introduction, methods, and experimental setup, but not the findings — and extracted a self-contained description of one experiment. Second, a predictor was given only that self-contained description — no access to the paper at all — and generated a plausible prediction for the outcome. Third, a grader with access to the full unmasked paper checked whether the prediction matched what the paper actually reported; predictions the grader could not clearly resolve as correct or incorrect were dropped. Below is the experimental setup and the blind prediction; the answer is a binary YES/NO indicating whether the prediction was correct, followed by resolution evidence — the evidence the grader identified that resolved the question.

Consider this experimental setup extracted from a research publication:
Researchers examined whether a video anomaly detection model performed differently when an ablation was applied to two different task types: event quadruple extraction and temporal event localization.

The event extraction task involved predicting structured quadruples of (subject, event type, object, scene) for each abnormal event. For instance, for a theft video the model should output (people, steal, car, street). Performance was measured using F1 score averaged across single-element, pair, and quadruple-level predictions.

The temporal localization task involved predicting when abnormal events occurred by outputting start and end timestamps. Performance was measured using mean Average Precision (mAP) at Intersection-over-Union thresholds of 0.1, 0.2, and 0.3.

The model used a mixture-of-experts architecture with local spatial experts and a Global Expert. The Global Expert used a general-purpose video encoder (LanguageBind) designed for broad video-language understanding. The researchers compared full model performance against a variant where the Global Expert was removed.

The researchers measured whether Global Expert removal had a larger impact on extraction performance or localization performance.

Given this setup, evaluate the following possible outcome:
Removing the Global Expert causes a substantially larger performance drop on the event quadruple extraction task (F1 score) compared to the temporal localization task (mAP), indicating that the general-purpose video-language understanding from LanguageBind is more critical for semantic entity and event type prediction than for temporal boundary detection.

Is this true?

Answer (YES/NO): YES